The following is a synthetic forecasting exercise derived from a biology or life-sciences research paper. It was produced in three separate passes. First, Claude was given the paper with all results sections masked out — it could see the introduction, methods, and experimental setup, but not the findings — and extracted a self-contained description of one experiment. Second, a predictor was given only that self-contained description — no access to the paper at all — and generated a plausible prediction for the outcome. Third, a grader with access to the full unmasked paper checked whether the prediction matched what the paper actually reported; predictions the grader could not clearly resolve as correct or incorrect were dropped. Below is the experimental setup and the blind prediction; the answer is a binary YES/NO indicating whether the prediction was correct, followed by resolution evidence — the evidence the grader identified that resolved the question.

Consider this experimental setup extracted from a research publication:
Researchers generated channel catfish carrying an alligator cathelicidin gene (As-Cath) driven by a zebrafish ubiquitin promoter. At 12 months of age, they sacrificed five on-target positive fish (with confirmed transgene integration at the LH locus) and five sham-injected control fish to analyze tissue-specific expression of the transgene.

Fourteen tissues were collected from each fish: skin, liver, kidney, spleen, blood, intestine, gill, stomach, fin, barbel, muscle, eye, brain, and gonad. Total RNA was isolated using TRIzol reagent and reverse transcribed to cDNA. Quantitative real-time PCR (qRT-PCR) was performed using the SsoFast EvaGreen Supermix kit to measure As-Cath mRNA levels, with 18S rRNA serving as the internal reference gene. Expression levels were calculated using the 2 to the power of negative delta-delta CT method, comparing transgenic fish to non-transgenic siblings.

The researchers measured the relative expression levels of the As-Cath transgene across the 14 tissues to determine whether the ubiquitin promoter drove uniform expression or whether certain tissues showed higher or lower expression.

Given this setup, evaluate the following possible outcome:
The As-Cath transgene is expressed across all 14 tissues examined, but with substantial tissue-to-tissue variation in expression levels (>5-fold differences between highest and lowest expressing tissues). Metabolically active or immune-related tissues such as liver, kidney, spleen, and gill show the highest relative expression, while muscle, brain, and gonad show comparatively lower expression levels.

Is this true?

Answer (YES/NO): NO